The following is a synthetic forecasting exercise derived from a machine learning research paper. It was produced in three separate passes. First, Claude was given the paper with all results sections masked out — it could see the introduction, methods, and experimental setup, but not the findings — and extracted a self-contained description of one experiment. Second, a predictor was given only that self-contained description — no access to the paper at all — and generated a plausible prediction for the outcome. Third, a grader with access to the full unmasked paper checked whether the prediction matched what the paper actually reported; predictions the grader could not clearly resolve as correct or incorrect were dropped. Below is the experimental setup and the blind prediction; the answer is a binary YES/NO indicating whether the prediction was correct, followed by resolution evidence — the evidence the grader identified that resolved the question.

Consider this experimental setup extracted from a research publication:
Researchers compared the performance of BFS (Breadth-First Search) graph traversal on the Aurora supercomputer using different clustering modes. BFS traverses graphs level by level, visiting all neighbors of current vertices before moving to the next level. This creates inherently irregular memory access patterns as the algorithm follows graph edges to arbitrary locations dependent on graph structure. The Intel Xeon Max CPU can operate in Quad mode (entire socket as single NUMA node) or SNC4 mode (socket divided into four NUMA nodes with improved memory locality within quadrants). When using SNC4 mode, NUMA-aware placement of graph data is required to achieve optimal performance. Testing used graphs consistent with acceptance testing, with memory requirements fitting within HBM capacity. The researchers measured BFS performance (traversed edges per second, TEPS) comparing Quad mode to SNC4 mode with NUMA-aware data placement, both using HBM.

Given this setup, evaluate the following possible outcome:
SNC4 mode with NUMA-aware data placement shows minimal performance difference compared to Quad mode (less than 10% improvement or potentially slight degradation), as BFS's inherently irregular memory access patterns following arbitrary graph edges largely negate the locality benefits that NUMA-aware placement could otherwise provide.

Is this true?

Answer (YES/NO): NO